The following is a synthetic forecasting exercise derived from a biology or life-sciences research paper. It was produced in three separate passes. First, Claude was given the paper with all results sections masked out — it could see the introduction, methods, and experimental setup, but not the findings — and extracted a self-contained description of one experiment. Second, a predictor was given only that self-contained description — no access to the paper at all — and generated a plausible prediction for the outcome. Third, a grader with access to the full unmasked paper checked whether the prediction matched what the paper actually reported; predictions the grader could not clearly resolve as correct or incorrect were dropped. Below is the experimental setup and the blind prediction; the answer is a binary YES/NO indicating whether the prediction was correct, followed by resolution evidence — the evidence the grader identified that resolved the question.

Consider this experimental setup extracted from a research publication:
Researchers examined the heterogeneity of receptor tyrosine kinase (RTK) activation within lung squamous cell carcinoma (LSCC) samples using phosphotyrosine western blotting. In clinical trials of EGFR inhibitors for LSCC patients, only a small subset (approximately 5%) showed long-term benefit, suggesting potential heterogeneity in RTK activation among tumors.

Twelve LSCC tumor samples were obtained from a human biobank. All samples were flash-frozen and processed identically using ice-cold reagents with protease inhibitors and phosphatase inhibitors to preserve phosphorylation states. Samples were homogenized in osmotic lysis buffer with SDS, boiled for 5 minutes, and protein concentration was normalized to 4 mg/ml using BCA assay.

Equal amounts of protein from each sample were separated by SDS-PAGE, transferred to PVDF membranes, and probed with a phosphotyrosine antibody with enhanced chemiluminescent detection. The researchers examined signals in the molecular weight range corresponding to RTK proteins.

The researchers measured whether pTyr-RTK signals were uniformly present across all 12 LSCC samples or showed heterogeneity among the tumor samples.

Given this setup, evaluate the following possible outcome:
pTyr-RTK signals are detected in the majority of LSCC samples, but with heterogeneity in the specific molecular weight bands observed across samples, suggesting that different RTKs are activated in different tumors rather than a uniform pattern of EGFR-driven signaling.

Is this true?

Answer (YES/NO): NO